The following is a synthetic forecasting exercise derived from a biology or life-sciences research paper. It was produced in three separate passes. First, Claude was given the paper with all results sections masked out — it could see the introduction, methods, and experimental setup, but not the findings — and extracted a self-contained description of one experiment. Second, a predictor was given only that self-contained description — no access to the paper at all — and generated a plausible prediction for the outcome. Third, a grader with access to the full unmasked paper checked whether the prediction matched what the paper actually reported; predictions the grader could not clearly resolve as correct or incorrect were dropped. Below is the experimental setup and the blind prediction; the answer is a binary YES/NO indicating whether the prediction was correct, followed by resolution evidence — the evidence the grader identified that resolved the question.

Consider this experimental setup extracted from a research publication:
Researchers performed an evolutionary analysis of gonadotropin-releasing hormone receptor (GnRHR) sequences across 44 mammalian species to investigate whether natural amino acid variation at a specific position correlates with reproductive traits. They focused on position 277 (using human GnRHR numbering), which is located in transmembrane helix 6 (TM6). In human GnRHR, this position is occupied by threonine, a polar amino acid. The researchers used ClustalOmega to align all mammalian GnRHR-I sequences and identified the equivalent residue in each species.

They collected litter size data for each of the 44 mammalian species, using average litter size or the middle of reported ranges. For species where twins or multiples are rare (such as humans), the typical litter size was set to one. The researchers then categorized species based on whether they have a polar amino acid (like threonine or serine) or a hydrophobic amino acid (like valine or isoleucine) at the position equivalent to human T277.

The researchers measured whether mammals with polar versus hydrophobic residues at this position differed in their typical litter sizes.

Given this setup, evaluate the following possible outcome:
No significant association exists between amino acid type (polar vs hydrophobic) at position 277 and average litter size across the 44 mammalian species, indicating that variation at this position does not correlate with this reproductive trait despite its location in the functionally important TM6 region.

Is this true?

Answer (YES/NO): NO